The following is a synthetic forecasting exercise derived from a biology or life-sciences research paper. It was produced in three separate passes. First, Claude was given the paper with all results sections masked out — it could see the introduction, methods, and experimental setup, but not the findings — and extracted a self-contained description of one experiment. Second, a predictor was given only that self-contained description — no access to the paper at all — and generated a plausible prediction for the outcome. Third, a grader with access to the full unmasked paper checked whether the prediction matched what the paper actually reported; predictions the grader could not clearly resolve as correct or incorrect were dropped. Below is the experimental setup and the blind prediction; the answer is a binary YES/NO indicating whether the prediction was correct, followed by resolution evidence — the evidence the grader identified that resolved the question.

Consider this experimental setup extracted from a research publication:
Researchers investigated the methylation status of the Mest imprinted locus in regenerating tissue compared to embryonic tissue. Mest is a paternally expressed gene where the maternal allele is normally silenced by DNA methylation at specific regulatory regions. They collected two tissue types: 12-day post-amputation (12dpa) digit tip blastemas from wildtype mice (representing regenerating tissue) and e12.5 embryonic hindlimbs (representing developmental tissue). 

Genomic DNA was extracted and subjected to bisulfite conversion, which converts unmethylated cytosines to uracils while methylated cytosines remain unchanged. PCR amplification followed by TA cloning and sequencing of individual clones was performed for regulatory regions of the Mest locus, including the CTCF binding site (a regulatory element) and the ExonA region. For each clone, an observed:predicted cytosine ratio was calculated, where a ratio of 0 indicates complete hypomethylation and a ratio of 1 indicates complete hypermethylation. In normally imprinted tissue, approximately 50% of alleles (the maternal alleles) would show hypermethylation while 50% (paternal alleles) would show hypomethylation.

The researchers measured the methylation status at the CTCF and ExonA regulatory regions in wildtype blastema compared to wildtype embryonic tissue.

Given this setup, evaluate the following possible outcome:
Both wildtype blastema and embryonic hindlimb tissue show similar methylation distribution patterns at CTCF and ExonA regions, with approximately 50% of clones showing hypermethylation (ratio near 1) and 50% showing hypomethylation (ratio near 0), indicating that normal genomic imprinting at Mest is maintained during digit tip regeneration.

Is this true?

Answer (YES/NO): NO